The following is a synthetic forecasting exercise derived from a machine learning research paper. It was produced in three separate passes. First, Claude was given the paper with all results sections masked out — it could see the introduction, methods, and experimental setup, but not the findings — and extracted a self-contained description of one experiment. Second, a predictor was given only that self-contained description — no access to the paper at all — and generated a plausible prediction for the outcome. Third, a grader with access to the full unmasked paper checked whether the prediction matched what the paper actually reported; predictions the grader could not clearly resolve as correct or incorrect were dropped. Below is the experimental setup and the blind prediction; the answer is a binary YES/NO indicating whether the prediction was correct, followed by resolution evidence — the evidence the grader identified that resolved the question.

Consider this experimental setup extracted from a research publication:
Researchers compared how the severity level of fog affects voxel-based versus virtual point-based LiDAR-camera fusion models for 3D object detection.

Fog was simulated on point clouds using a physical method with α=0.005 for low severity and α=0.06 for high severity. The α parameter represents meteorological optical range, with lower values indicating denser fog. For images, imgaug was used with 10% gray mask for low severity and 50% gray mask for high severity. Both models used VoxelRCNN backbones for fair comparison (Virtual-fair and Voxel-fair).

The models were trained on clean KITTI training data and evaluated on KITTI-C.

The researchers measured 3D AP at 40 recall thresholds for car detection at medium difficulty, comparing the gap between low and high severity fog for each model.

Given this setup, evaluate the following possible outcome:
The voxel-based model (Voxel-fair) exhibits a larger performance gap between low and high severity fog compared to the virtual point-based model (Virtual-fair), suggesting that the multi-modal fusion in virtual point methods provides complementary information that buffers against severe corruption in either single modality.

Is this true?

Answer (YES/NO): YES